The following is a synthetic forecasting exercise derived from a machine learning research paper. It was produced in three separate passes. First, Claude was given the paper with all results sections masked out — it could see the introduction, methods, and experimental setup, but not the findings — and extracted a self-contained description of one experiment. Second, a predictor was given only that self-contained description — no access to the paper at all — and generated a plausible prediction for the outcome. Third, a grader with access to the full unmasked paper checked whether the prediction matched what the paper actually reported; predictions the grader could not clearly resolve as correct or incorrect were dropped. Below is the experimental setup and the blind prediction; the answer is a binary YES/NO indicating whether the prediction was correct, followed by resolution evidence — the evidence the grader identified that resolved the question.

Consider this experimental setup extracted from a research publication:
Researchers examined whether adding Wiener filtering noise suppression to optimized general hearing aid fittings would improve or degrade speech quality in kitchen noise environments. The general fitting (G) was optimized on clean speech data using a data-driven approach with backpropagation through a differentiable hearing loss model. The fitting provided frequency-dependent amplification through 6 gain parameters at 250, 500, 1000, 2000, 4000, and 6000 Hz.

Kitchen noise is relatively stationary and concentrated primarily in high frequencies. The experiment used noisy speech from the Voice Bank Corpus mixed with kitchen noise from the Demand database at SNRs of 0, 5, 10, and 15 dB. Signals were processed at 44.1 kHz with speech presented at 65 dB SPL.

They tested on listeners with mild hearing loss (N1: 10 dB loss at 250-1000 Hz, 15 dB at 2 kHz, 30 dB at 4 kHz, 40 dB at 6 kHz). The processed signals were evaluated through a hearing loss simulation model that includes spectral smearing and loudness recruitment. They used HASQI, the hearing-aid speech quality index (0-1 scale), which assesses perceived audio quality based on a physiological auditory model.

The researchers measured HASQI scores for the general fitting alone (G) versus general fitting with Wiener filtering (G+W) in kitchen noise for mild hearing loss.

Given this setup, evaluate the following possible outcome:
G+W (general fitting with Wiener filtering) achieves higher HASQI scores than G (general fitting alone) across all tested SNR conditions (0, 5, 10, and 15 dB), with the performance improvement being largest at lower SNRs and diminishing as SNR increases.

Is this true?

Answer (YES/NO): NO